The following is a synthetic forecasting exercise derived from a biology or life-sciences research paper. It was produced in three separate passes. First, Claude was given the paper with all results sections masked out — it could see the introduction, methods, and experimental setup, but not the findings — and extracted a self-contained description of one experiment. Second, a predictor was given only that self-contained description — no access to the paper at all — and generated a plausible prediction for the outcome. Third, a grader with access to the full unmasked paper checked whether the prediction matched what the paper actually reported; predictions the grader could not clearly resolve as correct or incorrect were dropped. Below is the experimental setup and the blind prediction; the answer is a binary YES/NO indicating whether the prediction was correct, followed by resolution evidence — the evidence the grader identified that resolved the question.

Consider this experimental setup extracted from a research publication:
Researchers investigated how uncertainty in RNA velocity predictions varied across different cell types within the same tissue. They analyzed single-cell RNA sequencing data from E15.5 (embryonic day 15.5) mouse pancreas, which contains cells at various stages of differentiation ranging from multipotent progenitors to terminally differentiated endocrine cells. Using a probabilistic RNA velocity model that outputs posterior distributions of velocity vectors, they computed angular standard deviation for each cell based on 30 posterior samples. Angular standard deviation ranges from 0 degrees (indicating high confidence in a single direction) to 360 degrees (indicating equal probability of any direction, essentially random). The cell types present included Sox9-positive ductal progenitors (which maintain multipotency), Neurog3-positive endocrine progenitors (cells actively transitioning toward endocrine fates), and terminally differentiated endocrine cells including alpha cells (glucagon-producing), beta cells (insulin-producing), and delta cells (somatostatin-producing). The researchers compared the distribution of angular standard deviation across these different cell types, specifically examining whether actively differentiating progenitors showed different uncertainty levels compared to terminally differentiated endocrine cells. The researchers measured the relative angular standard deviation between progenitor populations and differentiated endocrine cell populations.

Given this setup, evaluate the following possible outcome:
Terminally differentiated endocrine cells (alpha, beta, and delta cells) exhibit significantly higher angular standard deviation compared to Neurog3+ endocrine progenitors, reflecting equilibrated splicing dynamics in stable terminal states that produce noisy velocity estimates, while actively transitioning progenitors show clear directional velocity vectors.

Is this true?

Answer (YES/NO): YES